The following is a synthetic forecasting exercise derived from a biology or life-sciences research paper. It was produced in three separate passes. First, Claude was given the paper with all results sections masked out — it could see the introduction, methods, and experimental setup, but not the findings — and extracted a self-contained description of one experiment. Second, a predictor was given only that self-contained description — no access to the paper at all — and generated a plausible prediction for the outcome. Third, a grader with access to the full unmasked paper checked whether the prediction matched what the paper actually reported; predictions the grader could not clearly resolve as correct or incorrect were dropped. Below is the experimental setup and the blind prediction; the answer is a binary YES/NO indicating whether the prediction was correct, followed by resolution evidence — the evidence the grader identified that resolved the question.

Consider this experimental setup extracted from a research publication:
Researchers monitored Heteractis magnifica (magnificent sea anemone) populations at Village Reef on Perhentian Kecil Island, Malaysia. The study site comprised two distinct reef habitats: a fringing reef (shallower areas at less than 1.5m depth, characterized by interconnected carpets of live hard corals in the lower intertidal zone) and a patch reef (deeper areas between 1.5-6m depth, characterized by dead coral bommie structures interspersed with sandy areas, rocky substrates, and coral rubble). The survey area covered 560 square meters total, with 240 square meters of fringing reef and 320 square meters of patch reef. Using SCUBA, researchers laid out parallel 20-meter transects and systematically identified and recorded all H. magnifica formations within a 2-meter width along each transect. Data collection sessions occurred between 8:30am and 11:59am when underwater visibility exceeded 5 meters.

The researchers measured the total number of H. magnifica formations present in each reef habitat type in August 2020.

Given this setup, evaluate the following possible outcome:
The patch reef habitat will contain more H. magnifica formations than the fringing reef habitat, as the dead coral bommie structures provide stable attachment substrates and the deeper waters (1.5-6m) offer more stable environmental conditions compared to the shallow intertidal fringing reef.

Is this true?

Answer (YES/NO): YES